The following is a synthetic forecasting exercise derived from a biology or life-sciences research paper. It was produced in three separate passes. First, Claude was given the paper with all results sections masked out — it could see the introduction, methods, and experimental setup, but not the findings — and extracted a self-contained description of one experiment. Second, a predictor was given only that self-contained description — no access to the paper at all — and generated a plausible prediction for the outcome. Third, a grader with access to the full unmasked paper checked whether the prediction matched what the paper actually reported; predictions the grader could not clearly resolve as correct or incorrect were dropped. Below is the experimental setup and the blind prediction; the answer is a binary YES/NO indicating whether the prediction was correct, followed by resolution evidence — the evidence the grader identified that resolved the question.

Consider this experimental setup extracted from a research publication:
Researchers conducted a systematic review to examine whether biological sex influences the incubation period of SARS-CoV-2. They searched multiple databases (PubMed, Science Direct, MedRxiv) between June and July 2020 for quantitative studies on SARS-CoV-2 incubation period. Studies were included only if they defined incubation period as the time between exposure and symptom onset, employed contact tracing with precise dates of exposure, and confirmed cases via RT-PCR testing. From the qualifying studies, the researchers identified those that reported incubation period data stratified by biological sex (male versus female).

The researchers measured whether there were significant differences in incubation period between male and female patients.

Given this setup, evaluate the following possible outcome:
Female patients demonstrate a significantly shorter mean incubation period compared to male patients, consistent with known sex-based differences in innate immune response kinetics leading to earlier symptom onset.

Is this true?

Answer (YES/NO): NO